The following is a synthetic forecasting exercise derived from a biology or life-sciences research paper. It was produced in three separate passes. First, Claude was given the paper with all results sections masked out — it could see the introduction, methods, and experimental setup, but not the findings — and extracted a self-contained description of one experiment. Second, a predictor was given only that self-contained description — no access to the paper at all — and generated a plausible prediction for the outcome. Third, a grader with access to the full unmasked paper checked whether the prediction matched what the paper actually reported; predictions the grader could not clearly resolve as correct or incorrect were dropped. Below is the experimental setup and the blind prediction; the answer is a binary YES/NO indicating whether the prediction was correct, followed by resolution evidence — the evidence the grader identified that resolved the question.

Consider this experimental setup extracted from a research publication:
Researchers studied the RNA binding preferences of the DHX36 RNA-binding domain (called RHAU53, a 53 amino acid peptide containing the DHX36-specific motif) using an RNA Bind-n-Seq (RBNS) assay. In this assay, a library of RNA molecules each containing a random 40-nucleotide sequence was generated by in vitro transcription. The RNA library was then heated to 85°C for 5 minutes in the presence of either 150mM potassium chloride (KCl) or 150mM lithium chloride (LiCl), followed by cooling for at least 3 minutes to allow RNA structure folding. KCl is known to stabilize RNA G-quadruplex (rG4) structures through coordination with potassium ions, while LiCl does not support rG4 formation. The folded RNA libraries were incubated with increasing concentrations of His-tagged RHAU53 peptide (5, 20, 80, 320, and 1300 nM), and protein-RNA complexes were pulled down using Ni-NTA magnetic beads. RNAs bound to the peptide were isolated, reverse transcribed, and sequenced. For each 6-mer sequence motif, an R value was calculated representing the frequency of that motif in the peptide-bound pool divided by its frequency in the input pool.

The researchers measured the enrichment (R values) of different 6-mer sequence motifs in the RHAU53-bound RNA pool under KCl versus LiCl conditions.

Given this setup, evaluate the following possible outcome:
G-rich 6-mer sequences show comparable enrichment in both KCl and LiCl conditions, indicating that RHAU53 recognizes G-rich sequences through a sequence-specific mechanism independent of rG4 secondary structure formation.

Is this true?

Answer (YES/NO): NO